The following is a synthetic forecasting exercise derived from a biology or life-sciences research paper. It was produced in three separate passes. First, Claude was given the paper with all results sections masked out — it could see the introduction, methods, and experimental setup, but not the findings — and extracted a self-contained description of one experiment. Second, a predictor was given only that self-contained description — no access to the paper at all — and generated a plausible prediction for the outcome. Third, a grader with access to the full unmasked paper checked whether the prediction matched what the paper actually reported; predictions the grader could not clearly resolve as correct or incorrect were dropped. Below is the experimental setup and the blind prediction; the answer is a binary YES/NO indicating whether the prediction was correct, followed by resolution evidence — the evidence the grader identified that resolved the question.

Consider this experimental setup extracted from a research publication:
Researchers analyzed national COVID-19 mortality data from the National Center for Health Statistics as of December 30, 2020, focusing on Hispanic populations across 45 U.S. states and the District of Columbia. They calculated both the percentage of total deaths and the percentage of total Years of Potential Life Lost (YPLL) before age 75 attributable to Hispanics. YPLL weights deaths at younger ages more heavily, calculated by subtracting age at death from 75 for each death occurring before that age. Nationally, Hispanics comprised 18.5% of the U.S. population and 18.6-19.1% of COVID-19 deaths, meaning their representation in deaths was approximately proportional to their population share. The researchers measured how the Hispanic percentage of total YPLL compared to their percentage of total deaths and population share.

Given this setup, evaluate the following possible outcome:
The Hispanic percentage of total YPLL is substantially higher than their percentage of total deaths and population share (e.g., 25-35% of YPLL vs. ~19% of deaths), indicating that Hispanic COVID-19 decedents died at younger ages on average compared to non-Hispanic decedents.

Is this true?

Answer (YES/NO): YES